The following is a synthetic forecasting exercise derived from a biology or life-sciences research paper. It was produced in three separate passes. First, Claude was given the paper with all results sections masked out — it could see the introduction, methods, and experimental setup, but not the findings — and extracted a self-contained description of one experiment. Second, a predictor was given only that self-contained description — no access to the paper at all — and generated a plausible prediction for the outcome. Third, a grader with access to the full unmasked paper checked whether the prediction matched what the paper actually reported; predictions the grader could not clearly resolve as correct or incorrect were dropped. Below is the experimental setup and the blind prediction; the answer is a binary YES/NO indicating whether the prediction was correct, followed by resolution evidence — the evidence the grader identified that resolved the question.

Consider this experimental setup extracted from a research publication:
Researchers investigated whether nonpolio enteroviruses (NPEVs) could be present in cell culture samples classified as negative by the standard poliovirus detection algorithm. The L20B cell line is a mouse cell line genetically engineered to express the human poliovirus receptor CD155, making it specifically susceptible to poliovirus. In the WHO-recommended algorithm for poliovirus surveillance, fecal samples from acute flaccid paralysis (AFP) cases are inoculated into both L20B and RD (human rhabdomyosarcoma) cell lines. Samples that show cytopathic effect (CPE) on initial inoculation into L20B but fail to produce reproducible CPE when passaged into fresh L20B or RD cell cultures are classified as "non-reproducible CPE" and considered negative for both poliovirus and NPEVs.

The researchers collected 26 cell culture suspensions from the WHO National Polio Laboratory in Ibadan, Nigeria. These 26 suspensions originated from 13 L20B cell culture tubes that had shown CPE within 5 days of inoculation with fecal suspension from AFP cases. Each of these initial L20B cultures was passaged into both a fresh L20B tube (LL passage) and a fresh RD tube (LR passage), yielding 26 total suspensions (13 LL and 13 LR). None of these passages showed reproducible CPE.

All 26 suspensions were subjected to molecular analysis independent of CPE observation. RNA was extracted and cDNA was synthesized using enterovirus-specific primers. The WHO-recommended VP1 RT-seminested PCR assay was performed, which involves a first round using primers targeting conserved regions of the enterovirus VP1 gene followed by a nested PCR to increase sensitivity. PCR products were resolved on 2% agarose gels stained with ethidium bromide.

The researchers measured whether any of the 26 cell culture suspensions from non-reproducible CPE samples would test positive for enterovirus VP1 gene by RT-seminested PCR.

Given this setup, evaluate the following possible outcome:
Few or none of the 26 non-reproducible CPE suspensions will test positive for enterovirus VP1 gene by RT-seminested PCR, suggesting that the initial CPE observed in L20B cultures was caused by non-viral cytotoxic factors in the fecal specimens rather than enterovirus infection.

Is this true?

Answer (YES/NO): NO